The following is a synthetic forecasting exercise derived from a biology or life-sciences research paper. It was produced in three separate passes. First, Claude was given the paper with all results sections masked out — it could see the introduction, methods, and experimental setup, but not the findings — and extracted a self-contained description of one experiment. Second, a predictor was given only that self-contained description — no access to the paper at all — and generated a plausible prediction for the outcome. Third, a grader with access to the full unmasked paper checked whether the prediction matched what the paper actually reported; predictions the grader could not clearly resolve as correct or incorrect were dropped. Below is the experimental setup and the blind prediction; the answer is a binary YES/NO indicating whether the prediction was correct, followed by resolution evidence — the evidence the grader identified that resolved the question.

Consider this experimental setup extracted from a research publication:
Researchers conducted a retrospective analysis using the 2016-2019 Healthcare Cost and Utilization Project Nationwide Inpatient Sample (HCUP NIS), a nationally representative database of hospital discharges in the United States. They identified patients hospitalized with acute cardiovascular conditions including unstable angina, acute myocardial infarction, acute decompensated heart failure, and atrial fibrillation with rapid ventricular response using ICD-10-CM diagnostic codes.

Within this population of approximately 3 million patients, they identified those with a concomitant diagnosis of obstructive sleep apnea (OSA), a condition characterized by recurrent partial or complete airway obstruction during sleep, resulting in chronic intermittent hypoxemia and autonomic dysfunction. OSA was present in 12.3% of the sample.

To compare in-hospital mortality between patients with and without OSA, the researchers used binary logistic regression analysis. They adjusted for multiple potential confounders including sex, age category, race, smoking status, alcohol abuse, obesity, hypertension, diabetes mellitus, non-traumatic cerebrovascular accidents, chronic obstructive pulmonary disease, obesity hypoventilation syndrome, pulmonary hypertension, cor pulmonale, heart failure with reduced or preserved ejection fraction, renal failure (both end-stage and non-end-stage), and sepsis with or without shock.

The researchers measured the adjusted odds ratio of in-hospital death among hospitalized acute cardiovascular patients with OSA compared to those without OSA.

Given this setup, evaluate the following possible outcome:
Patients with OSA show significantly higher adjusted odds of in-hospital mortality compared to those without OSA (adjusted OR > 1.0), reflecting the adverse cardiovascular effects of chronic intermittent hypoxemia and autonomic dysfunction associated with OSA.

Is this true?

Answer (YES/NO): NO